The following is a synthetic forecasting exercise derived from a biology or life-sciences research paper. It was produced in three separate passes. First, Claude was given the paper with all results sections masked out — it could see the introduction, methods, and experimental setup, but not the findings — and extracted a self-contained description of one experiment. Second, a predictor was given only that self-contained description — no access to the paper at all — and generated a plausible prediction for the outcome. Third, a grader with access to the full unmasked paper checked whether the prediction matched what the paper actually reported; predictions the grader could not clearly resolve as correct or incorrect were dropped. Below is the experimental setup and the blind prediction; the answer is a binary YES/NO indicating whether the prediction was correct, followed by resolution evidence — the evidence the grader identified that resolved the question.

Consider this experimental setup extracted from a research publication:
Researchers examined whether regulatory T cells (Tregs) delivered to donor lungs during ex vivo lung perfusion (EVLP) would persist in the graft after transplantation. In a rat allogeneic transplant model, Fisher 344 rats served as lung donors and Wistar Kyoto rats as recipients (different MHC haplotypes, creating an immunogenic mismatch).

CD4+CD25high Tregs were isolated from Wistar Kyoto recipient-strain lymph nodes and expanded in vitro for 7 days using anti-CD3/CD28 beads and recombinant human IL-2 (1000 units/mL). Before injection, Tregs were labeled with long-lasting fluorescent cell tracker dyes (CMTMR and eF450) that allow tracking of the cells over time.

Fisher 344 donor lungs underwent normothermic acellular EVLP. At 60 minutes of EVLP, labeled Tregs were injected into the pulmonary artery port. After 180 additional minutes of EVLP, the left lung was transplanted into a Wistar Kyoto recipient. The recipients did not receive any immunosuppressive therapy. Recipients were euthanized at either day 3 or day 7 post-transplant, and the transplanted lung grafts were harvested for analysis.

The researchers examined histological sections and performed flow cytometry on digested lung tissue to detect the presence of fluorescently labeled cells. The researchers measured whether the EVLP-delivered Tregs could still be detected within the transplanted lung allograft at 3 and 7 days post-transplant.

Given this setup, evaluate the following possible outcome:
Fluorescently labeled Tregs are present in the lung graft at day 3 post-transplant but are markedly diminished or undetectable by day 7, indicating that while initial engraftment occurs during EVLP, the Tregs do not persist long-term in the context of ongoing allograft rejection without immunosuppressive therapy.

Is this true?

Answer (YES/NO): NO